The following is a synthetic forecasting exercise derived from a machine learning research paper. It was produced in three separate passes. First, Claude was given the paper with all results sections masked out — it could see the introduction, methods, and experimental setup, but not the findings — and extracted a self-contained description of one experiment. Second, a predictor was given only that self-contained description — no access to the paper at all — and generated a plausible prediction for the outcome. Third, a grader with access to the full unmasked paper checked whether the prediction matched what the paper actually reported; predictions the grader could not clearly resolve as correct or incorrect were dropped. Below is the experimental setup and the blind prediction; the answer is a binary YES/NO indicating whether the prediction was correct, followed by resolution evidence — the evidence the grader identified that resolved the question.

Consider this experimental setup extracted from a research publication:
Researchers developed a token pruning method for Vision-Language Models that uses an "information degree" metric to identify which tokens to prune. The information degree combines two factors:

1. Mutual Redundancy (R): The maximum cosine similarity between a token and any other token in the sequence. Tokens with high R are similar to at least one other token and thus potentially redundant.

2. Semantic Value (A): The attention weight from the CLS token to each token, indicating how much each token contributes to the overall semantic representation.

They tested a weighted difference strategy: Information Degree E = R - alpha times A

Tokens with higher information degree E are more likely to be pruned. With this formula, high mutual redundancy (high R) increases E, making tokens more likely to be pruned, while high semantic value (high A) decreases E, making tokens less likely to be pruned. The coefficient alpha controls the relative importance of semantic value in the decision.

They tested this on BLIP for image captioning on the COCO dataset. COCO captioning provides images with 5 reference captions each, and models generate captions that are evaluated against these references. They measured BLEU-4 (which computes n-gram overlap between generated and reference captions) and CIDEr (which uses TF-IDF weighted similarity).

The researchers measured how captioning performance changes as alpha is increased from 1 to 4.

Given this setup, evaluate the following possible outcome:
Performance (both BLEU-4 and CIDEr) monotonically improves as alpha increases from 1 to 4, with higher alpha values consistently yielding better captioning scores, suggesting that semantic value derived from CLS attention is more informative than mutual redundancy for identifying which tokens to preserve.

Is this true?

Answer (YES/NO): NO